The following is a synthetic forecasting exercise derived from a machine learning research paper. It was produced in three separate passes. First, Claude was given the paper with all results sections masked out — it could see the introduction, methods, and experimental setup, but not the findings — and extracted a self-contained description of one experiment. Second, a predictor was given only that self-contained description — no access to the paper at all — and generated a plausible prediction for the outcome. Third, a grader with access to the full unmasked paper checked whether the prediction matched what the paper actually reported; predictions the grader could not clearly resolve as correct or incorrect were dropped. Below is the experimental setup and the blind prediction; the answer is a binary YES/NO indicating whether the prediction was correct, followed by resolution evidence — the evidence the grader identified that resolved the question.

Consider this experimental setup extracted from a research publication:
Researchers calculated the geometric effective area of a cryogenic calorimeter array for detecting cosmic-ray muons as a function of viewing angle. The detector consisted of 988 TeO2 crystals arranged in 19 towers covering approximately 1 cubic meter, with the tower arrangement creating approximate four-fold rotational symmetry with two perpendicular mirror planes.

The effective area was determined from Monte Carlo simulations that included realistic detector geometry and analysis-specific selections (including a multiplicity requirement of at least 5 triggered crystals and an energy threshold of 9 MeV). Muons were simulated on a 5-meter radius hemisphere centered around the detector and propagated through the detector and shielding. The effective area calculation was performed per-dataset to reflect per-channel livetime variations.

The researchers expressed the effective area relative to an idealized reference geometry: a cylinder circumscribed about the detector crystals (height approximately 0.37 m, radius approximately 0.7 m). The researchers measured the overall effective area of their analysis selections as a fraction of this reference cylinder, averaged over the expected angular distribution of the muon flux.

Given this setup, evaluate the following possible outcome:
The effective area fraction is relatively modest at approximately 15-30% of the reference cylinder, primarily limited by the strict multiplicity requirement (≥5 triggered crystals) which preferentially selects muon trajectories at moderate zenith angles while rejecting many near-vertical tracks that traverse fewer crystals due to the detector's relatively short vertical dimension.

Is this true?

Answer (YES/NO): NO